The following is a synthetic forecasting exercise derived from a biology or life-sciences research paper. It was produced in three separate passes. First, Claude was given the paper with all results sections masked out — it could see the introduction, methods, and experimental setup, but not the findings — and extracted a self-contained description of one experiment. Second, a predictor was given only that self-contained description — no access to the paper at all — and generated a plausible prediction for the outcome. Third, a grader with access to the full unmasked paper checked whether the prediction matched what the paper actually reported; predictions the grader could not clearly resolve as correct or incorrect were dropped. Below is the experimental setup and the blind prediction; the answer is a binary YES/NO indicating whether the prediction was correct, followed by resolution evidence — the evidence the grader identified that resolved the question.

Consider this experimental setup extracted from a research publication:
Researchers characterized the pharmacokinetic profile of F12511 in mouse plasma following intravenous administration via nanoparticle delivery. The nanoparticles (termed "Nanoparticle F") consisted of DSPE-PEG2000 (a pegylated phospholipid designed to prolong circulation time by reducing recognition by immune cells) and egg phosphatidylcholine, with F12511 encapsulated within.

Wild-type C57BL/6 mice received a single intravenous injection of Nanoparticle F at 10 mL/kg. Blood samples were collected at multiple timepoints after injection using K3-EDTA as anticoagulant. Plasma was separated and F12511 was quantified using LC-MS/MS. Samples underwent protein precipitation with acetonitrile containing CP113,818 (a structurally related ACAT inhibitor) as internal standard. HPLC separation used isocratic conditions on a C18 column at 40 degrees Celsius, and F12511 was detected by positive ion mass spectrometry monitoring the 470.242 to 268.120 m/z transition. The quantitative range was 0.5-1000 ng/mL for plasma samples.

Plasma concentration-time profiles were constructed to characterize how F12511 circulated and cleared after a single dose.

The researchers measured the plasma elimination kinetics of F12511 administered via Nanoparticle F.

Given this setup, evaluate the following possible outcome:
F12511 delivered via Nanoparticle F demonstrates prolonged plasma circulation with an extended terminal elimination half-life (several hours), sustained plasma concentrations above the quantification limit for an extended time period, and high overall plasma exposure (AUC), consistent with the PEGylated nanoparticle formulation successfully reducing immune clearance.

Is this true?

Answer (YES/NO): NO